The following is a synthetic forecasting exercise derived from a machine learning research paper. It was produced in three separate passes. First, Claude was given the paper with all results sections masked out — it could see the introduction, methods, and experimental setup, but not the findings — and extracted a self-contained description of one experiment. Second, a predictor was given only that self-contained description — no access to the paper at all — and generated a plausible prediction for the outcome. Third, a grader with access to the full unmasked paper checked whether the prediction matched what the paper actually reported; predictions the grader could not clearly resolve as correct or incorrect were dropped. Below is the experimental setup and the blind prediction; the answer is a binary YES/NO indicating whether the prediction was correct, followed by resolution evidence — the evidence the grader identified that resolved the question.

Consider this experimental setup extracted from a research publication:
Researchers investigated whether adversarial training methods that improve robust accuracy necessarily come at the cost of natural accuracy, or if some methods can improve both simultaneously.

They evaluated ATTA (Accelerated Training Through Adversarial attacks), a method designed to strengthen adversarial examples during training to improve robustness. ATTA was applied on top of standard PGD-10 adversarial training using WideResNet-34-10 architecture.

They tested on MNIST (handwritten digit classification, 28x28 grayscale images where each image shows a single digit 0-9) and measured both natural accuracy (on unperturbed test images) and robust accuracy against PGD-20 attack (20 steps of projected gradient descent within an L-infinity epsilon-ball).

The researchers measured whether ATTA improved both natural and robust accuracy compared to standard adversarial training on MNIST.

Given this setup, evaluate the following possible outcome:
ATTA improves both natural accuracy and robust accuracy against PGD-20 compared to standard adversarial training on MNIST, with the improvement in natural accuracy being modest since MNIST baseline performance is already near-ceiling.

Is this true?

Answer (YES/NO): YES